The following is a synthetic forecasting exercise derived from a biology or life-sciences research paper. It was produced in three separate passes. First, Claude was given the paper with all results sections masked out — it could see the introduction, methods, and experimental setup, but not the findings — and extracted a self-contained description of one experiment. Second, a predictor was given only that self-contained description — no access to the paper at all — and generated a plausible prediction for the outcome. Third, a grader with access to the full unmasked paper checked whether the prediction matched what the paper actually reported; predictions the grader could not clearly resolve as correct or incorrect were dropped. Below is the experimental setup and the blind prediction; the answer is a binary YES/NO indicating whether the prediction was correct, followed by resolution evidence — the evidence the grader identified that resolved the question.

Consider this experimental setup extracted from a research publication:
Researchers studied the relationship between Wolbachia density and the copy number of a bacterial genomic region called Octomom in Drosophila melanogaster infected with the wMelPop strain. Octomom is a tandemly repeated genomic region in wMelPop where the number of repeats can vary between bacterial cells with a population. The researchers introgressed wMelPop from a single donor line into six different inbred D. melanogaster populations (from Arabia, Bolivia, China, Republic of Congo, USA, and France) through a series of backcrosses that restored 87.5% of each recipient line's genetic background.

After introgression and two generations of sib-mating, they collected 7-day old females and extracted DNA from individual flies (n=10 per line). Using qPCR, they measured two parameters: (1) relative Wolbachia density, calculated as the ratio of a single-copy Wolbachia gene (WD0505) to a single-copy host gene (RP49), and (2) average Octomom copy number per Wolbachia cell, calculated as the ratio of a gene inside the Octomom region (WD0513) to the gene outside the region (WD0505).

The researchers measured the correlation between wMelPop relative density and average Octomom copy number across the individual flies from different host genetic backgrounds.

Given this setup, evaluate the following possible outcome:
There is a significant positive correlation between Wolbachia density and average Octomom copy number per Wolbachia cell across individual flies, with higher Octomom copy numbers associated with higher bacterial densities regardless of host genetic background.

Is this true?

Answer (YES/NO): NO